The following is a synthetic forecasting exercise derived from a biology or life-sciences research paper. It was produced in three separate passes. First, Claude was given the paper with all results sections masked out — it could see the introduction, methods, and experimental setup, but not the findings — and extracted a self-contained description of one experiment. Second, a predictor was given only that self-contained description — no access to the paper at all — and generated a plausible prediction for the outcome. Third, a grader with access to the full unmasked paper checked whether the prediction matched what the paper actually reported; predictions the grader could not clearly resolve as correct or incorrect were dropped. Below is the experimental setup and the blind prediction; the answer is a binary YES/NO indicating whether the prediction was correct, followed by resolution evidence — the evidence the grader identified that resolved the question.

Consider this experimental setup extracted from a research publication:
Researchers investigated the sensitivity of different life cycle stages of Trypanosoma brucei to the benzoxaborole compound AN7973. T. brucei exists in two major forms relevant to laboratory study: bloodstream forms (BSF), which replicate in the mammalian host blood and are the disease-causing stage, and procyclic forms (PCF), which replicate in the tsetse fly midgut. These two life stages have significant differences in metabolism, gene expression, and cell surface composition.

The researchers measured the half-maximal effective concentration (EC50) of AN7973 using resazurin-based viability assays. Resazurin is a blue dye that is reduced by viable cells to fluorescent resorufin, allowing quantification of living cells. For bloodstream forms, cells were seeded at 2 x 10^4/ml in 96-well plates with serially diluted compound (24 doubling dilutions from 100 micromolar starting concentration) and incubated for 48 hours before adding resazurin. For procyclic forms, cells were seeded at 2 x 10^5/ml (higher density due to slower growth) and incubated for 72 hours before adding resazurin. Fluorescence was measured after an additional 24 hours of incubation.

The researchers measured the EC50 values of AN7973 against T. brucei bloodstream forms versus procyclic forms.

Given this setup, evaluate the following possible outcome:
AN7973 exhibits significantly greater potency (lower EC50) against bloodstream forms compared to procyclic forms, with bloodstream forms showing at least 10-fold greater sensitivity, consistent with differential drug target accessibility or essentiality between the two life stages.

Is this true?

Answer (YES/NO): NO